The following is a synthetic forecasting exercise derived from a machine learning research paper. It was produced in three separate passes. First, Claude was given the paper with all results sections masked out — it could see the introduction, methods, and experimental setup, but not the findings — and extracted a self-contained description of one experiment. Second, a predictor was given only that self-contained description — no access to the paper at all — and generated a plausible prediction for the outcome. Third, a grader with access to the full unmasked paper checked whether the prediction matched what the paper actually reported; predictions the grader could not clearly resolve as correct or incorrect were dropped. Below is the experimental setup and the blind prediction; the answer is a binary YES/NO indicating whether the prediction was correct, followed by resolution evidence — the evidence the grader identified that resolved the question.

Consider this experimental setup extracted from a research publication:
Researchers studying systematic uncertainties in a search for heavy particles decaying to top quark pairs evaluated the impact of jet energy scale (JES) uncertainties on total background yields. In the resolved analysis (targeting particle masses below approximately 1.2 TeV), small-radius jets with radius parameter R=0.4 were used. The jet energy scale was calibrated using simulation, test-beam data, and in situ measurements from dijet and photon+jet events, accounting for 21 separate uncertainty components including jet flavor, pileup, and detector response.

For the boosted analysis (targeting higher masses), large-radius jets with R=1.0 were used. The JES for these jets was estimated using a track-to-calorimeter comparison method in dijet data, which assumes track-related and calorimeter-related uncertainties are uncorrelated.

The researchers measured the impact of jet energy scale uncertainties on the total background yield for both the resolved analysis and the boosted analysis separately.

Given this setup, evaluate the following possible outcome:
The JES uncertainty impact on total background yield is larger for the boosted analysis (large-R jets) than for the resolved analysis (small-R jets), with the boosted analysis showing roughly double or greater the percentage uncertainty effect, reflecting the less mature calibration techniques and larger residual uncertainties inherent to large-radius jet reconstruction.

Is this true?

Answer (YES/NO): NO